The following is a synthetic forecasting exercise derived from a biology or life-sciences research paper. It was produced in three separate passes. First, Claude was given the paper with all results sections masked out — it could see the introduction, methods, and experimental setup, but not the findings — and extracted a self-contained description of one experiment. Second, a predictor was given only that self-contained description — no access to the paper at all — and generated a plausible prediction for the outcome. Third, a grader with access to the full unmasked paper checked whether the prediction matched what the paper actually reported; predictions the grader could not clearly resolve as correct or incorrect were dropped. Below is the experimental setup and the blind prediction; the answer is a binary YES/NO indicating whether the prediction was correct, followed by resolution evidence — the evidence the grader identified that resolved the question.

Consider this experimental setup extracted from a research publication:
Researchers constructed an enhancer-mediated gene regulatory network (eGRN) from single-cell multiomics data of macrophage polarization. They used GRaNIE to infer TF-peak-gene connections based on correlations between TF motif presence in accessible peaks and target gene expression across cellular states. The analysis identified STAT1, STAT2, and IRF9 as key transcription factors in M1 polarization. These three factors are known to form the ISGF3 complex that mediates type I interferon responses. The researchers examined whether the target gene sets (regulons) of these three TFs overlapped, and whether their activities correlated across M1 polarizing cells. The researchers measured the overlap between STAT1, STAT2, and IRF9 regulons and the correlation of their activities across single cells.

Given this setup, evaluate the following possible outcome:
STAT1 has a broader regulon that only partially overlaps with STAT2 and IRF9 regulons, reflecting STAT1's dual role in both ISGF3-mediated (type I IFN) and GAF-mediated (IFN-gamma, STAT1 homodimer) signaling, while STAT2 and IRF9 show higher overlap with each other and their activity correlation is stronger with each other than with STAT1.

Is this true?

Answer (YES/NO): NO